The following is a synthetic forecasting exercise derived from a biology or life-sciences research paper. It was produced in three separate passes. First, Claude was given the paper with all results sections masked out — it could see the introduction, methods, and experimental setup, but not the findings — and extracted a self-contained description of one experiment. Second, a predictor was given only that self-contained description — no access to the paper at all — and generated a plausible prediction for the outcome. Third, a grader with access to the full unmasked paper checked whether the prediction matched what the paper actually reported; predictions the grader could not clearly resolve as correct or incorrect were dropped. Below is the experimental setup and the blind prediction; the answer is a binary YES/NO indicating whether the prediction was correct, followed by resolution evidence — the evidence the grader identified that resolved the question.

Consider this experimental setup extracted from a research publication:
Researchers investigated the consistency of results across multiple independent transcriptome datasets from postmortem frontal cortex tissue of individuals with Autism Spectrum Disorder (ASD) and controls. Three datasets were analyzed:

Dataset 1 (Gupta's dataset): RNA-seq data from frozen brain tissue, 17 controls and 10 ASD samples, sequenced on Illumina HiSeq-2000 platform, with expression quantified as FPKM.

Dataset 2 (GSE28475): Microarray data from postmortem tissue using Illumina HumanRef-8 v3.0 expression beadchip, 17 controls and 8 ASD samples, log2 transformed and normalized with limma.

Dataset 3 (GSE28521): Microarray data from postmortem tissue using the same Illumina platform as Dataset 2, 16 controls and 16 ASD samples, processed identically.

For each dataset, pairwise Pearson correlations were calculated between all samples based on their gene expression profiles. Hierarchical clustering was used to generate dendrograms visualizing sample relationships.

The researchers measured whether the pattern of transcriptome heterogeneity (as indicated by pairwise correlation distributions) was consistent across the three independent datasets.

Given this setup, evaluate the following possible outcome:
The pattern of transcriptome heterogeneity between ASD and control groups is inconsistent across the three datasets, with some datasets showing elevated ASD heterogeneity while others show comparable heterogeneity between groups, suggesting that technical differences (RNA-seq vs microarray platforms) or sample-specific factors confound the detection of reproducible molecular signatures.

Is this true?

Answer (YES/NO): NO